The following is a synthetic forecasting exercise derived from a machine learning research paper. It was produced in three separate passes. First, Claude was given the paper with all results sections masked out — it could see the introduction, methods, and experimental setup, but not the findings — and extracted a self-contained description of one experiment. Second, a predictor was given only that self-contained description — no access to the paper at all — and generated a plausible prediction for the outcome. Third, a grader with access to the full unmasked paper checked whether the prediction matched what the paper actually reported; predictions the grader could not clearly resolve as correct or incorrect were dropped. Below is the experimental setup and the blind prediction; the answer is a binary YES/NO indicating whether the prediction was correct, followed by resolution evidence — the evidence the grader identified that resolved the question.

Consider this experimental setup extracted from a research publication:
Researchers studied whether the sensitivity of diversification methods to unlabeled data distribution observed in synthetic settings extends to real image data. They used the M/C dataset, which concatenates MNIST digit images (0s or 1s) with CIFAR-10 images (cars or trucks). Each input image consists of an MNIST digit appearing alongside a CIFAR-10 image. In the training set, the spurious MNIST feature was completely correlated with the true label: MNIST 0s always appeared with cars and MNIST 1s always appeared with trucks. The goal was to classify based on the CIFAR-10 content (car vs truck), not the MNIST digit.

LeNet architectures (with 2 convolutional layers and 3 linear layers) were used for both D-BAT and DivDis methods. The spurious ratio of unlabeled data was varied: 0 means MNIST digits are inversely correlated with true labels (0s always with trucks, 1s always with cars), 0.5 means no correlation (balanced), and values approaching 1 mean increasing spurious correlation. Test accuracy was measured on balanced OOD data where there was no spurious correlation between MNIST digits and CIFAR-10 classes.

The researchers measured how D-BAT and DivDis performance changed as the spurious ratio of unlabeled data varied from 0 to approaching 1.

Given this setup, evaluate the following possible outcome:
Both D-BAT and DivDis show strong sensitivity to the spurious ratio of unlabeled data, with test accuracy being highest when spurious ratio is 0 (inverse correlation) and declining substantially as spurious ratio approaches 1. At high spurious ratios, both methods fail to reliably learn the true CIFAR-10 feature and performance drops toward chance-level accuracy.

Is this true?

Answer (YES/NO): NO